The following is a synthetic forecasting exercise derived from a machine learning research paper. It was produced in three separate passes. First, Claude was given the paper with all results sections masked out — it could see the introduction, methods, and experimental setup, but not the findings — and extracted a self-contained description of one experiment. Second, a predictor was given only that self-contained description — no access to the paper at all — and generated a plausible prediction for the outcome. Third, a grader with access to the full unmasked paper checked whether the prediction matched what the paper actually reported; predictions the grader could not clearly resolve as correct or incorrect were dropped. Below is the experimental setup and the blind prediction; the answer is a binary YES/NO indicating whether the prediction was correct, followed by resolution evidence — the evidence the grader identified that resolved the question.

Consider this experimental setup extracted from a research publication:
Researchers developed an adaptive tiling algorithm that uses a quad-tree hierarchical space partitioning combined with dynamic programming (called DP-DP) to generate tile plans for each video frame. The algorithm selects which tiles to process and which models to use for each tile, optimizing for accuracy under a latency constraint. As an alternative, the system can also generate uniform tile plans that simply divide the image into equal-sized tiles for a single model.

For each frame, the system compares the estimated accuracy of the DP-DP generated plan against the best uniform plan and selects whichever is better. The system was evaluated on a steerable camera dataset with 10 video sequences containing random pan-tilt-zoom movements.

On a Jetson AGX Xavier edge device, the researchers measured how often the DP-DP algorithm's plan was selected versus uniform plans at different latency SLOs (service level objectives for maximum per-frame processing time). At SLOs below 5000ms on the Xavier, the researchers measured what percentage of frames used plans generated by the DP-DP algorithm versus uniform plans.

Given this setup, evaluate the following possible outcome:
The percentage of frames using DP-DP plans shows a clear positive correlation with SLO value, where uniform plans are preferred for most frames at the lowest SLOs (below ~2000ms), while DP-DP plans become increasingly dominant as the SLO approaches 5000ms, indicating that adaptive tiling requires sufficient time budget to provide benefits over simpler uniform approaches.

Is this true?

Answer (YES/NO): NO